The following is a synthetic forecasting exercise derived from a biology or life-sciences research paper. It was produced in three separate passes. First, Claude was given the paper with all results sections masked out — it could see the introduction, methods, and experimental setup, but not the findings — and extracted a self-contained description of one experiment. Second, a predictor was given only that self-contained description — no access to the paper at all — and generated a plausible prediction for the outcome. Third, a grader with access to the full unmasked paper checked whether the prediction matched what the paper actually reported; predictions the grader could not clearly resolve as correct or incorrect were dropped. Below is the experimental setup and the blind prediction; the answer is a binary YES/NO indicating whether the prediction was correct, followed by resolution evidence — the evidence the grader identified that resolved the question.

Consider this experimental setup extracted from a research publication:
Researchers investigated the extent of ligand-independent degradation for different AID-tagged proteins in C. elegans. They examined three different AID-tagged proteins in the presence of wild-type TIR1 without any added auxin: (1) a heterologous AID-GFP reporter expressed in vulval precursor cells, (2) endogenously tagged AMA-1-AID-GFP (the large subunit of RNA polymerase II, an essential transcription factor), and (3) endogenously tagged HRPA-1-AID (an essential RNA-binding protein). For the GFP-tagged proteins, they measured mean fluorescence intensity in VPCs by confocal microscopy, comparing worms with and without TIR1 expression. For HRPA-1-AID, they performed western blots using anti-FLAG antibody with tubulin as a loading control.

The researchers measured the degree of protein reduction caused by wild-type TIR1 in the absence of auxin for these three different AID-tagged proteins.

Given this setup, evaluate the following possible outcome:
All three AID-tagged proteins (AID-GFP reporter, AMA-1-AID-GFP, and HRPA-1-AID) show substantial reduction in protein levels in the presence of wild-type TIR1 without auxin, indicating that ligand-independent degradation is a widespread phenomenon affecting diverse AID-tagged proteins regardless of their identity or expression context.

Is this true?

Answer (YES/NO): YES